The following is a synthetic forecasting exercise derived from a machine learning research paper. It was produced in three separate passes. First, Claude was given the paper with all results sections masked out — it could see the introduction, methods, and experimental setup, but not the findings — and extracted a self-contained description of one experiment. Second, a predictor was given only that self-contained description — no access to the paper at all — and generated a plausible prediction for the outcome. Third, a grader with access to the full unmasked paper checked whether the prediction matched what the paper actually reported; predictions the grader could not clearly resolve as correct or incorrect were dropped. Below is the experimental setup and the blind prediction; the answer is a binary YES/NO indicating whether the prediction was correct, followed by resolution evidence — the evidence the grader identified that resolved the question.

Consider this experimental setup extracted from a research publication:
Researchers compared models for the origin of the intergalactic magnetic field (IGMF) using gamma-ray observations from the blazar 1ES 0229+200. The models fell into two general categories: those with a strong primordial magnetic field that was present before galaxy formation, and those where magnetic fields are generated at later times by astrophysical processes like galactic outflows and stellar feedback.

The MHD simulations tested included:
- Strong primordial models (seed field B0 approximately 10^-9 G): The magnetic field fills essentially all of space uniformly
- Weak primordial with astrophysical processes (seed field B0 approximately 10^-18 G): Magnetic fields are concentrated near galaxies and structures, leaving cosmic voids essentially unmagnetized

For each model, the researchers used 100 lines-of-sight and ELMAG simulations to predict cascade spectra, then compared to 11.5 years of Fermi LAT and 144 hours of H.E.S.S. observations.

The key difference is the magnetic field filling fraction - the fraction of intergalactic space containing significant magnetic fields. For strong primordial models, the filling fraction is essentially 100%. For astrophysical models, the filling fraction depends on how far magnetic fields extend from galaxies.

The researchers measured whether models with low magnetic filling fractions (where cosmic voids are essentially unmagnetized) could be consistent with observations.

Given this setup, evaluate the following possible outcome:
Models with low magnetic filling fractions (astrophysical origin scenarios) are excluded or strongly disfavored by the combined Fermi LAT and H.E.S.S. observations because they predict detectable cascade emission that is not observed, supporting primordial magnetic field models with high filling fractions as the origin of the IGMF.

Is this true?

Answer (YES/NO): YES